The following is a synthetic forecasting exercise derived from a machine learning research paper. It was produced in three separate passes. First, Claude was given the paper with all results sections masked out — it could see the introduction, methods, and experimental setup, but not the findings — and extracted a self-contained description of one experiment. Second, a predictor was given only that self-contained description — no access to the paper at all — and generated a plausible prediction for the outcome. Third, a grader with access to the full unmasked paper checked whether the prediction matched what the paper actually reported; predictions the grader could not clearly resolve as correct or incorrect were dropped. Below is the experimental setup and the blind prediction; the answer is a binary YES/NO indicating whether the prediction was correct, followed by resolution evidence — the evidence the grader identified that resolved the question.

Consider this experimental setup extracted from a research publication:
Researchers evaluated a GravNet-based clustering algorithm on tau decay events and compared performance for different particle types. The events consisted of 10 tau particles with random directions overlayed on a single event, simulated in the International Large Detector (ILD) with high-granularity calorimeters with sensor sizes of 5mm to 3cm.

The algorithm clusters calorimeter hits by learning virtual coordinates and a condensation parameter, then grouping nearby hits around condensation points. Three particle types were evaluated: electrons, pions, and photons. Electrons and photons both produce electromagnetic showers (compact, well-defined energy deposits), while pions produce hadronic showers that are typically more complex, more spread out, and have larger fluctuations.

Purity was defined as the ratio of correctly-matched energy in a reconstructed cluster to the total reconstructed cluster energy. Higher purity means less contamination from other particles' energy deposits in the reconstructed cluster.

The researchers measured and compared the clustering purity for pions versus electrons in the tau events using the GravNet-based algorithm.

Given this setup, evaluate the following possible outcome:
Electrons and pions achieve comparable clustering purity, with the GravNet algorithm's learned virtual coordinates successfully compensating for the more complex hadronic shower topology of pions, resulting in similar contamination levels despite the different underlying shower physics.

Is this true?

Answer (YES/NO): NO